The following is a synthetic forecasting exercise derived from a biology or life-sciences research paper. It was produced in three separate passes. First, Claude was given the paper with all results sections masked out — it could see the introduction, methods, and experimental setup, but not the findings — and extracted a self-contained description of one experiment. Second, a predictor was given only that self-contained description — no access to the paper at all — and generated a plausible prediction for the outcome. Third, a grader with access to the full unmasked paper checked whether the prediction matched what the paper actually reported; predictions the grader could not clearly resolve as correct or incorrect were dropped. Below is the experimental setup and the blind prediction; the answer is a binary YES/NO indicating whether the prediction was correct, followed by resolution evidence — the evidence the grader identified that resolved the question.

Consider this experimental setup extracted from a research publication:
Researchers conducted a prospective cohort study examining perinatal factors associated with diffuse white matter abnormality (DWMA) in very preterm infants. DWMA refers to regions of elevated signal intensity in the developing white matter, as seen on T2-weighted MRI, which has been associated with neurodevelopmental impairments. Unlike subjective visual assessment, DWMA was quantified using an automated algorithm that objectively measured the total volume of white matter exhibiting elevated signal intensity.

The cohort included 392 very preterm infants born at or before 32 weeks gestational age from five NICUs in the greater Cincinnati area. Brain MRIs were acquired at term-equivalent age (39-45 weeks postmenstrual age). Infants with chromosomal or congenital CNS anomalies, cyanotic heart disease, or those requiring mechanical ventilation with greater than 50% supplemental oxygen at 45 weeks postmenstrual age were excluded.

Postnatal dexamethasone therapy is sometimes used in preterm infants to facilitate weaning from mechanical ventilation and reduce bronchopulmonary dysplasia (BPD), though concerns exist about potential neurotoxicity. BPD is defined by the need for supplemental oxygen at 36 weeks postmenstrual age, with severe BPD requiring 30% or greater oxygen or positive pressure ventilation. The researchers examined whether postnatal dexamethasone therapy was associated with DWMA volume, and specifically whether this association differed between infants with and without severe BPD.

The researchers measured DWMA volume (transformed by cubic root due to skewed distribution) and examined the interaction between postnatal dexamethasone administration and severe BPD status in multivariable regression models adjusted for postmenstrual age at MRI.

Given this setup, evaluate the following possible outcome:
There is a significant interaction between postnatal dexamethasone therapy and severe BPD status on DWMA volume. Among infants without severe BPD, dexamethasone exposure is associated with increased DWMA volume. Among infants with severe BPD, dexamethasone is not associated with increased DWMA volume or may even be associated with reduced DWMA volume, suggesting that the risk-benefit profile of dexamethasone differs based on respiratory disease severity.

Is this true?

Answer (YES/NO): NO